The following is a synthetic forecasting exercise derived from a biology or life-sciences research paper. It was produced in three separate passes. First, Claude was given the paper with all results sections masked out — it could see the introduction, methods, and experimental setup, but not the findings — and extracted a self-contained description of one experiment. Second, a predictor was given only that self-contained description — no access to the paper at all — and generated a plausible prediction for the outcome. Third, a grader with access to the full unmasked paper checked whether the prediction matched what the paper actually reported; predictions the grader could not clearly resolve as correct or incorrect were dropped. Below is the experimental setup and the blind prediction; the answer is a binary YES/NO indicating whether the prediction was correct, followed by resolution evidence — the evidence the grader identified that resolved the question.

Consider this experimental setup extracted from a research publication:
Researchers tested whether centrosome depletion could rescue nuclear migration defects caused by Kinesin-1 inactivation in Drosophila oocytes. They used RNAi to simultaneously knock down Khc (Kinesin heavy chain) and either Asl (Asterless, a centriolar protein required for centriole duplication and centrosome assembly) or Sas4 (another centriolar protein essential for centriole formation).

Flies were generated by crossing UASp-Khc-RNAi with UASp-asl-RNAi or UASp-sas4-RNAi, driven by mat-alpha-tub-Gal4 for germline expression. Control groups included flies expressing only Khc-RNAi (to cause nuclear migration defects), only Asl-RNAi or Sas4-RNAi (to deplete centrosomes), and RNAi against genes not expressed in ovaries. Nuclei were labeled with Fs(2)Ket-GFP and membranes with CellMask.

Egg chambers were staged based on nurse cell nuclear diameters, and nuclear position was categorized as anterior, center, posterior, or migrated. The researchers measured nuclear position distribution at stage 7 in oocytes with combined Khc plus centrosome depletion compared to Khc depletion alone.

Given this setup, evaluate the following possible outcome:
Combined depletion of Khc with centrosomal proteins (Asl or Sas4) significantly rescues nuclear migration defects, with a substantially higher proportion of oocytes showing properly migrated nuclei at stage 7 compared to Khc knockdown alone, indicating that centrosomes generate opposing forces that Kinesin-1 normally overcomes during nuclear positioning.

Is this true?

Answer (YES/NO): NO